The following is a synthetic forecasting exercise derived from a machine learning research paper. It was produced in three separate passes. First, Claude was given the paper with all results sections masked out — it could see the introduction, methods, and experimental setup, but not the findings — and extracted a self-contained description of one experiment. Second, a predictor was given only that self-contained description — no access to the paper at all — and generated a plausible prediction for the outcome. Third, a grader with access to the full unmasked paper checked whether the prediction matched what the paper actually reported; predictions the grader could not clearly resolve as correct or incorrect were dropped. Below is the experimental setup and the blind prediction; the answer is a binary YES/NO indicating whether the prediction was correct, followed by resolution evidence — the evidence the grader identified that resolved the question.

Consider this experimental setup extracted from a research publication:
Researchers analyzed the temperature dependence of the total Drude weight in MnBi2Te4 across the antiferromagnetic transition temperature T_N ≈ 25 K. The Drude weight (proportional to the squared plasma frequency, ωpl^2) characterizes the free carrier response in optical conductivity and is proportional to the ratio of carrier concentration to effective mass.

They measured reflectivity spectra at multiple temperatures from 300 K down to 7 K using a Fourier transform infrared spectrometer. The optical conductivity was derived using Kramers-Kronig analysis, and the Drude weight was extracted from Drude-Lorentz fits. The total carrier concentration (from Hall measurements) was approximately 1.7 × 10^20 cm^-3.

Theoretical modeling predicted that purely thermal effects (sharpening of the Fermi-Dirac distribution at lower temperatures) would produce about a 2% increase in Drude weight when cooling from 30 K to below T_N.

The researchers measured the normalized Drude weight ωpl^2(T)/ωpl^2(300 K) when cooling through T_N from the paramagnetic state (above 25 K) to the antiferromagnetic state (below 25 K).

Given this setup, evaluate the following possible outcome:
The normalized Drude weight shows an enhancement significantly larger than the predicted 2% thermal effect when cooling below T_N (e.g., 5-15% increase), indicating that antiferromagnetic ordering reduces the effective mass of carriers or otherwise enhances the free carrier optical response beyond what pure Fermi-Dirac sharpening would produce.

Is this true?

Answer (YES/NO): YES